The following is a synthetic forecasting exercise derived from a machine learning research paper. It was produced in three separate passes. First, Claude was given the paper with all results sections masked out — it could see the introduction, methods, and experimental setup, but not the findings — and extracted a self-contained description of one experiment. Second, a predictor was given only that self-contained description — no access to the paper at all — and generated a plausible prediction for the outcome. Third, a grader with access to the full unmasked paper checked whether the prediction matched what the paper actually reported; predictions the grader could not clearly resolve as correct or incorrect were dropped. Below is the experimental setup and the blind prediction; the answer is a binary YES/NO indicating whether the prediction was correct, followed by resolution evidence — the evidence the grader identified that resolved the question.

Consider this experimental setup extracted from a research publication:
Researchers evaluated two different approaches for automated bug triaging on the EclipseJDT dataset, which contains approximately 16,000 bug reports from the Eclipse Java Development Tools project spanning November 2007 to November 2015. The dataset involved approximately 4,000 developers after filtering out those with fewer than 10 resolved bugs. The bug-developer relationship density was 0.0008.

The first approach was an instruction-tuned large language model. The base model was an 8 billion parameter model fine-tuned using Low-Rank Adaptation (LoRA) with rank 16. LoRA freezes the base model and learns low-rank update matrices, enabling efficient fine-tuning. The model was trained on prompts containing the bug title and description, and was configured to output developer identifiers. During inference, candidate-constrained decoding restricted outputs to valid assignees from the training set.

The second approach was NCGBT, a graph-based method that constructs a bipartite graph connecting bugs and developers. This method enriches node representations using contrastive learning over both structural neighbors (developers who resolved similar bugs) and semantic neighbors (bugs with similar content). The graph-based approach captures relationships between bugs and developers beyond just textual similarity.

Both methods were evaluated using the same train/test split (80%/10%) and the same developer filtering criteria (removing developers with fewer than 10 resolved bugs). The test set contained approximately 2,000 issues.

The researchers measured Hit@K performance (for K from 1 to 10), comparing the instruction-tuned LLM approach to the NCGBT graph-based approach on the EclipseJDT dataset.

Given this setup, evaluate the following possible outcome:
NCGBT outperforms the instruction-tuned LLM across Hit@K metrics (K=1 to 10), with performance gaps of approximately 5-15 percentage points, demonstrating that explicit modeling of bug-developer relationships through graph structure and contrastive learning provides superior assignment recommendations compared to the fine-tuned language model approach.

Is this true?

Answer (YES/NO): NO